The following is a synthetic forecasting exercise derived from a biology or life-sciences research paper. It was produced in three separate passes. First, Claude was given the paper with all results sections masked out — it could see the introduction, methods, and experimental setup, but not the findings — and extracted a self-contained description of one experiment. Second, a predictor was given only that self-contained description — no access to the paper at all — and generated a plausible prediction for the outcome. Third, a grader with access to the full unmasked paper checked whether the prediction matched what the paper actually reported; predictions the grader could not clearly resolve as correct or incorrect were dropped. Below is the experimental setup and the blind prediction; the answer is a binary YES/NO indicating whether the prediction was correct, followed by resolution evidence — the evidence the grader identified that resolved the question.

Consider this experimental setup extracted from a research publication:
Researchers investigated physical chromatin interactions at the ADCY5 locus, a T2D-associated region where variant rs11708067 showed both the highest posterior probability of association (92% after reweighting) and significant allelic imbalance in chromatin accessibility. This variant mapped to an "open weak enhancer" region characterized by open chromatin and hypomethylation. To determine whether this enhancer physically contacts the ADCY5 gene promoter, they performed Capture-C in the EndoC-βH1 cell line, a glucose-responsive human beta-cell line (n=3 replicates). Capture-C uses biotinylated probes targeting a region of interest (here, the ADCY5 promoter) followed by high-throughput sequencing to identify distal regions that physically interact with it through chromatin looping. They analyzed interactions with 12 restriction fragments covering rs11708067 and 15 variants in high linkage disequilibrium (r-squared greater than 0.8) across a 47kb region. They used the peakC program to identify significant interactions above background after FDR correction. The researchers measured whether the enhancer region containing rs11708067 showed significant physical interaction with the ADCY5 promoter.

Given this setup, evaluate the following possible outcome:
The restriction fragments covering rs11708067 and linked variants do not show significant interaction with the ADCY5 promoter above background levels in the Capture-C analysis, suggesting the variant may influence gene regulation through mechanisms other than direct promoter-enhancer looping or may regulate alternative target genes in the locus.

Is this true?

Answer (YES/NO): NO